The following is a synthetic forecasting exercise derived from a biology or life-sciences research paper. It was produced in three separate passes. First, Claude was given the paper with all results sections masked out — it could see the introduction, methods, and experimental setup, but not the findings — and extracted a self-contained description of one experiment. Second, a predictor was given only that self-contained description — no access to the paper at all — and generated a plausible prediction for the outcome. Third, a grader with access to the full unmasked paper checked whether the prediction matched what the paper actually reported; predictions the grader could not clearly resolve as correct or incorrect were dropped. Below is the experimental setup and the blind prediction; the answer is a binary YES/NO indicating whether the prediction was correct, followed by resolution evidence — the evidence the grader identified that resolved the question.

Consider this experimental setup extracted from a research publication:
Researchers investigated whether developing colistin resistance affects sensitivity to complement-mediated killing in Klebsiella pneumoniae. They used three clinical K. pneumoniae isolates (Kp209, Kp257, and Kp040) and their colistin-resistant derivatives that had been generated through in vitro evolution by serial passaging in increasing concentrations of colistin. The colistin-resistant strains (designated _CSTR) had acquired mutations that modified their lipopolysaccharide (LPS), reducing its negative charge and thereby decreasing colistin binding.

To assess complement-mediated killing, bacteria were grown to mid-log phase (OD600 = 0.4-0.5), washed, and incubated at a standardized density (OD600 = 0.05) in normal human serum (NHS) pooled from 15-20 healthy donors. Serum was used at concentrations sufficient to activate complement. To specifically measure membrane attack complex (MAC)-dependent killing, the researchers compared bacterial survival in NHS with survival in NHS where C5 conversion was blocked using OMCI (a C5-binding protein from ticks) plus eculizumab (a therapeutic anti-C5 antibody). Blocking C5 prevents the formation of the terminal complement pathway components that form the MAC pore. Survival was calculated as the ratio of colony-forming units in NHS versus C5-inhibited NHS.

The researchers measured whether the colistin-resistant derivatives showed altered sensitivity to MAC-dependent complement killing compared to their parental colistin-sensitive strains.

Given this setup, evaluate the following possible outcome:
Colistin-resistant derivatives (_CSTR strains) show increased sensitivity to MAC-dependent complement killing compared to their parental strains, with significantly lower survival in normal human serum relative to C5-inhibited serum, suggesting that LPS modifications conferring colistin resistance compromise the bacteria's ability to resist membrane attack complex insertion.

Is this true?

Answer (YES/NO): NO